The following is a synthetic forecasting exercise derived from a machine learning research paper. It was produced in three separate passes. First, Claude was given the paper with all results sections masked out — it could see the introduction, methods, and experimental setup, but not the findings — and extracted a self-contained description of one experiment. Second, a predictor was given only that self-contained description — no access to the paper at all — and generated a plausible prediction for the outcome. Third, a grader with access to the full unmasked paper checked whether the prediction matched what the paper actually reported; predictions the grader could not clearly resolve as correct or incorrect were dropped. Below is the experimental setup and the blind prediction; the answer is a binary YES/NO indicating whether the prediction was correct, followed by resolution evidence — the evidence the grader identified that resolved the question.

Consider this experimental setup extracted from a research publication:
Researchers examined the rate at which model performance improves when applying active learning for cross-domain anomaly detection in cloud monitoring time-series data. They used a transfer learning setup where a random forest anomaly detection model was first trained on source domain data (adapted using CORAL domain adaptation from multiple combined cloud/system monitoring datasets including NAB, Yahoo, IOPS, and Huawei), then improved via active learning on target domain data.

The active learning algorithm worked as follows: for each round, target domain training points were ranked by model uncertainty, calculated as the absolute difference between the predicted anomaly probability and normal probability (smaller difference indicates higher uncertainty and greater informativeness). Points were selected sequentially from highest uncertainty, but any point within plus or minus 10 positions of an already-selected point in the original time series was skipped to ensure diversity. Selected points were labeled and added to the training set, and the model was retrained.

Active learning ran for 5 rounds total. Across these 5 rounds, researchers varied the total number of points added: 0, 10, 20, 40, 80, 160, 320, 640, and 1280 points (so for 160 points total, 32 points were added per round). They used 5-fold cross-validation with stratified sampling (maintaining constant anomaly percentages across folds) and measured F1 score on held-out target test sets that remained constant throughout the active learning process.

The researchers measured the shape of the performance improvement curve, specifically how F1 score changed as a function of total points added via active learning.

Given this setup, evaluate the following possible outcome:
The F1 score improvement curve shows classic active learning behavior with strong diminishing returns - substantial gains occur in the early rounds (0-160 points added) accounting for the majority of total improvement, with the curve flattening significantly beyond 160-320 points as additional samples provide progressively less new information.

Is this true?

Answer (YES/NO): NO